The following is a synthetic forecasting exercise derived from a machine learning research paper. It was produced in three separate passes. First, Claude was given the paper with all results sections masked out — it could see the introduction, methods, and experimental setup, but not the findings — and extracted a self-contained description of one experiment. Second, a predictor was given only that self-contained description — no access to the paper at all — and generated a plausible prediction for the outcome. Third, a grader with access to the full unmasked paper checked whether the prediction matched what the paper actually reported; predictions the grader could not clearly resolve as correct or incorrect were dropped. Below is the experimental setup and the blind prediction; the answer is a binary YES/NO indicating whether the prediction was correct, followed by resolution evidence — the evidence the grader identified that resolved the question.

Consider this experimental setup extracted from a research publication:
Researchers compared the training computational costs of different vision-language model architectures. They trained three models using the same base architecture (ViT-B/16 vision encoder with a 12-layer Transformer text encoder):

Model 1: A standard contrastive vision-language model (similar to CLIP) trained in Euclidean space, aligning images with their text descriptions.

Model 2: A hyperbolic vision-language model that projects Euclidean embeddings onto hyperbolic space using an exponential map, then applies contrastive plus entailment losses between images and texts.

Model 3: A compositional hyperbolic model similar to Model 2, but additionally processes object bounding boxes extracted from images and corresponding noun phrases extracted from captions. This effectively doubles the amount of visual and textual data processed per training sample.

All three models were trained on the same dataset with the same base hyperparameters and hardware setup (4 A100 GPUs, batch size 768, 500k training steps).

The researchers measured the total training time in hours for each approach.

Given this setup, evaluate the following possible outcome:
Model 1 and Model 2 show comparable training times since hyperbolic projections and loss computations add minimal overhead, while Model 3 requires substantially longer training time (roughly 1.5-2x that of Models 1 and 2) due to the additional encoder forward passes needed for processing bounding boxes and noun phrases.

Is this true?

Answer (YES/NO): YES